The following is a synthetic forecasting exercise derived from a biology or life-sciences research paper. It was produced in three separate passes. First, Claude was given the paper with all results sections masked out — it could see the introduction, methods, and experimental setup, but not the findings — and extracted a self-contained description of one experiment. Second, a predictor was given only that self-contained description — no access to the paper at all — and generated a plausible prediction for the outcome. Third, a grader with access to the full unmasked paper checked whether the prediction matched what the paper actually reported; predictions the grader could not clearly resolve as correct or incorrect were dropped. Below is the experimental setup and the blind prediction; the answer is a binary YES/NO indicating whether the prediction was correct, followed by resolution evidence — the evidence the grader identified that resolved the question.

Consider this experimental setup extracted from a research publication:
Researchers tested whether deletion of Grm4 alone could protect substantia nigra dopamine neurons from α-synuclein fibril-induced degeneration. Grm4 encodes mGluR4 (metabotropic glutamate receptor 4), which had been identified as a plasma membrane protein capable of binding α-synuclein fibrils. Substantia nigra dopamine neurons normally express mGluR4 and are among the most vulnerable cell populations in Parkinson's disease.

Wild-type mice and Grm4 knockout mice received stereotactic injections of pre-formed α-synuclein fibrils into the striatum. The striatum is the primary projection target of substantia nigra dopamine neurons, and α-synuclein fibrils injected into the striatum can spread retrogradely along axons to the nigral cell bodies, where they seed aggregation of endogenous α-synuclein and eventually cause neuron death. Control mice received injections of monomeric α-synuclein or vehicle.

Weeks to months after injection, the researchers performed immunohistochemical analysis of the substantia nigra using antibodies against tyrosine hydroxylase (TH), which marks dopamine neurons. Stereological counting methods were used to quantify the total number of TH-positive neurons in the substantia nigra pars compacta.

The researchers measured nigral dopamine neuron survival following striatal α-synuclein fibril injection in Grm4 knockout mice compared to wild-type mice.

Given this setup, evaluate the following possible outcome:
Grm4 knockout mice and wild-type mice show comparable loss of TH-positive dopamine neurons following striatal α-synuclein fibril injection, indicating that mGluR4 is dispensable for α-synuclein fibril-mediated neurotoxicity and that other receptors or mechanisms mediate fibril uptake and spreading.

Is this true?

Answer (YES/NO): NO